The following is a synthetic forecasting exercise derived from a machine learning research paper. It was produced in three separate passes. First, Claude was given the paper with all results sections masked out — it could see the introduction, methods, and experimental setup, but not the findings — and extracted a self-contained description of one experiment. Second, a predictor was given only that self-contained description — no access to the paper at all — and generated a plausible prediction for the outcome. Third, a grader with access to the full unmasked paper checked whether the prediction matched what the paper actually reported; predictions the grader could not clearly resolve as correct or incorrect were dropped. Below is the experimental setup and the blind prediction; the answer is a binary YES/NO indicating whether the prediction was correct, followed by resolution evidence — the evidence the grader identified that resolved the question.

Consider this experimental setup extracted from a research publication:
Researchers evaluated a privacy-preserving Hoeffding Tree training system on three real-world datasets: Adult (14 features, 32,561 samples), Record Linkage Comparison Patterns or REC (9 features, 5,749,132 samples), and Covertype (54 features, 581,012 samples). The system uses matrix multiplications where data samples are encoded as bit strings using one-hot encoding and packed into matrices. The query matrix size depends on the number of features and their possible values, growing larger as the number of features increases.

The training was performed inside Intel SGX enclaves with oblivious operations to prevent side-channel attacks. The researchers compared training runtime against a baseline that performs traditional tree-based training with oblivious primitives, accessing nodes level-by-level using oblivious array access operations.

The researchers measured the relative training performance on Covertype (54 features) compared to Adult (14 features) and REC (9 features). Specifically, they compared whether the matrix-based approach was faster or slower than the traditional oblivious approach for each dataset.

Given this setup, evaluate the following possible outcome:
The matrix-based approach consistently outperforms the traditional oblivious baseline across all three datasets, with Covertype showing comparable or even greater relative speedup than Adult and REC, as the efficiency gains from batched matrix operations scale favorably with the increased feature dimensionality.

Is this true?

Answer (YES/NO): NO